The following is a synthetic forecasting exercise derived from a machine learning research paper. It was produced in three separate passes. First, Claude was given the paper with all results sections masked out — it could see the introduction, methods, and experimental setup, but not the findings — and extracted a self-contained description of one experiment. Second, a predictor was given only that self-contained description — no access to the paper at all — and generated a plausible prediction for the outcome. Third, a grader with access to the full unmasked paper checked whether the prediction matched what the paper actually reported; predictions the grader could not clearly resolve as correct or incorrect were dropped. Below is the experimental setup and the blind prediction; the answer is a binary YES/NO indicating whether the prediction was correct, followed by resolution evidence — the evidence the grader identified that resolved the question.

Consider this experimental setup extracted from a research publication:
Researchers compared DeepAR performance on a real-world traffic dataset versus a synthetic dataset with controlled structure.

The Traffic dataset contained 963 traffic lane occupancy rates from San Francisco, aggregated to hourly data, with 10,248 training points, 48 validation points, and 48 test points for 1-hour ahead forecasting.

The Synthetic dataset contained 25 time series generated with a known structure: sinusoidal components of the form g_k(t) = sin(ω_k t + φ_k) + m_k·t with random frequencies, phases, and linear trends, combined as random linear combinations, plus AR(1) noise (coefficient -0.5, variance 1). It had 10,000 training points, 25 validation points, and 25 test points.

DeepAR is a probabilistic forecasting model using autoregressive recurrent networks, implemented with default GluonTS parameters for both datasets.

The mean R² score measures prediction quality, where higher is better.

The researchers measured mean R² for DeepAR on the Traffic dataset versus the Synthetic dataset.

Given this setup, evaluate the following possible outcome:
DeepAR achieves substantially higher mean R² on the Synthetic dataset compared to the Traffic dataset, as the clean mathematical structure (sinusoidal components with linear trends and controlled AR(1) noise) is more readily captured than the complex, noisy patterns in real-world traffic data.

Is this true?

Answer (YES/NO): NO